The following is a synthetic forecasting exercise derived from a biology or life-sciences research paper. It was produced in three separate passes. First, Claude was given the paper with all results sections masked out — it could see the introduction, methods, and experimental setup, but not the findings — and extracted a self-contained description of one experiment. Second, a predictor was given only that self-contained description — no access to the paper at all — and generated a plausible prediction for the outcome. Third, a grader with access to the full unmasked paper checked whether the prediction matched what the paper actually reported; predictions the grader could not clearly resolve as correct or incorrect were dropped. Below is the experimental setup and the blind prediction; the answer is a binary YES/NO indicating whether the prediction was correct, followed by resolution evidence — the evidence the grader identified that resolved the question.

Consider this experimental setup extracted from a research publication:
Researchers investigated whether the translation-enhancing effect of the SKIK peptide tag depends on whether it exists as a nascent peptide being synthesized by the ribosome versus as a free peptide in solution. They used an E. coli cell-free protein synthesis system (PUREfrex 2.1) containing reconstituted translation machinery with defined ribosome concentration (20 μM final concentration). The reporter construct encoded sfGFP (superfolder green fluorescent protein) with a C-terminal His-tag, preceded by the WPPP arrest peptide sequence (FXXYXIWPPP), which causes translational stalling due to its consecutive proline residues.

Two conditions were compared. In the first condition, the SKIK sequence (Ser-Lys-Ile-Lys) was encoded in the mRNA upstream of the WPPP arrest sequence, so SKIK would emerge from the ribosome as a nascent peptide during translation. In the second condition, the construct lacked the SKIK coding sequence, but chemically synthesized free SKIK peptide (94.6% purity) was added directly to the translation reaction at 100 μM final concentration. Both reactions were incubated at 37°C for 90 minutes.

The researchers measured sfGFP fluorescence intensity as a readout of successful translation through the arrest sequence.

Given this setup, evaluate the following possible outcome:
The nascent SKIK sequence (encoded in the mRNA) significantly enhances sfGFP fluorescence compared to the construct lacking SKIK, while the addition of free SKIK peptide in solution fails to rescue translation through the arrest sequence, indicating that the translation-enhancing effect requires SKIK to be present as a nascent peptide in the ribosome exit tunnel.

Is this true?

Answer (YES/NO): YES